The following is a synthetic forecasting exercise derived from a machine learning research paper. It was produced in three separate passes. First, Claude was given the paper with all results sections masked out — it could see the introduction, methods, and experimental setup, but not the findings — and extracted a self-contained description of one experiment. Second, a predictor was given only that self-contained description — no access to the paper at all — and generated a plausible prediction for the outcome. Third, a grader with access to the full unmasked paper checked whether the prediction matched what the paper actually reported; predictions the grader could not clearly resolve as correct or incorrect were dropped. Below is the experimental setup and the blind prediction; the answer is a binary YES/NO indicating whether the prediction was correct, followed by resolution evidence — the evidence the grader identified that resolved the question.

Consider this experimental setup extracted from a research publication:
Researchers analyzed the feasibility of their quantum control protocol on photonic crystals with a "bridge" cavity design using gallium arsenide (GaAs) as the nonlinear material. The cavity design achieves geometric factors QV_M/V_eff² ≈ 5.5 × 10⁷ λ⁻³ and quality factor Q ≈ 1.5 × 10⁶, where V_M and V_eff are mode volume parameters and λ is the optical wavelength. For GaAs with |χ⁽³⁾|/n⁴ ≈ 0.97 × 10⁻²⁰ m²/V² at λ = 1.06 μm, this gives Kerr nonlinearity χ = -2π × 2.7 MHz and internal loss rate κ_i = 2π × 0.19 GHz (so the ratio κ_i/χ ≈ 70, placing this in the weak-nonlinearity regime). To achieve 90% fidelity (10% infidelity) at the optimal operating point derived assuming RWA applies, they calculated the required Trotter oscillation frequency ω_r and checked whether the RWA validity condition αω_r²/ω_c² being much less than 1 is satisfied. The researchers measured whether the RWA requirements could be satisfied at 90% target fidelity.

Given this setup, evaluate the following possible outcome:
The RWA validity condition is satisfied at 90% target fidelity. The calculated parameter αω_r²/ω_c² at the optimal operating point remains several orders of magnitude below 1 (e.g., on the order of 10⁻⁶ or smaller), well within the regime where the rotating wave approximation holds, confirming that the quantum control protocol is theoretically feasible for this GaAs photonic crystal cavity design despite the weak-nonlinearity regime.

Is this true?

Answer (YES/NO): NO